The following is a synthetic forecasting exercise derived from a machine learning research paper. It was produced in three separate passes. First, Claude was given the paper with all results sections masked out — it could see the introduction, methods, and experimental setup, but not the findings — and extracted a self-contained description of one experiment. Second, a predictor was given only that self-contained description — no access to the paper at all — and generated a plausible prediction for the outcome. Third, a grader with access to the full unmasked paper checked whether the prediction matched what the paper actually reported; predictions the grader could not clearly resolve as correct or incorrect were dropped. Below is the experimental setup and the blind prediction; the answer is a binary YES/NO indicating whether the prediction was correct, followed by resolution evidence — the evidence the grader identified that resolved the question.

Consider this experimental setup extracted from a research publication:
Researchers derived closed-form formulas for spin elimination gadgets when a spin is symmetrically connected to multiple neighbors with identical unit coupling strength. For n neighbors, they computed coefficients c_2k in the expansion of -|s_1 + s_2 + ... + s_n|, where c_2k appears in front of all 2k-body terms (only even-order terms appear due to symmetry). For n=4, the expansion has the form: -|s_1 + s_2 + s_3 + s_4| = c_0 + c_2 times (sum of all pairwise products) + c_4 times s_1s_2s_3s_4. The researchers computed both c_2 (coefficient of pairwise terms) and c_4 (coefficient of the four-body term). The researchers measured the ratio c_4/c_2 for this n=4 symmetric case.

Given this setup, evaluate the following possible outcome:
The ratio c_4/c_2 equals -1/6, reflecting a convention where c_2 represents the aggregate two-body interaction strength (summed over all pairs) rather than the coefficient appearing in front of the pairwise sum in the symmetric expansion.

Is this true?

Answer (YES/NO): NO